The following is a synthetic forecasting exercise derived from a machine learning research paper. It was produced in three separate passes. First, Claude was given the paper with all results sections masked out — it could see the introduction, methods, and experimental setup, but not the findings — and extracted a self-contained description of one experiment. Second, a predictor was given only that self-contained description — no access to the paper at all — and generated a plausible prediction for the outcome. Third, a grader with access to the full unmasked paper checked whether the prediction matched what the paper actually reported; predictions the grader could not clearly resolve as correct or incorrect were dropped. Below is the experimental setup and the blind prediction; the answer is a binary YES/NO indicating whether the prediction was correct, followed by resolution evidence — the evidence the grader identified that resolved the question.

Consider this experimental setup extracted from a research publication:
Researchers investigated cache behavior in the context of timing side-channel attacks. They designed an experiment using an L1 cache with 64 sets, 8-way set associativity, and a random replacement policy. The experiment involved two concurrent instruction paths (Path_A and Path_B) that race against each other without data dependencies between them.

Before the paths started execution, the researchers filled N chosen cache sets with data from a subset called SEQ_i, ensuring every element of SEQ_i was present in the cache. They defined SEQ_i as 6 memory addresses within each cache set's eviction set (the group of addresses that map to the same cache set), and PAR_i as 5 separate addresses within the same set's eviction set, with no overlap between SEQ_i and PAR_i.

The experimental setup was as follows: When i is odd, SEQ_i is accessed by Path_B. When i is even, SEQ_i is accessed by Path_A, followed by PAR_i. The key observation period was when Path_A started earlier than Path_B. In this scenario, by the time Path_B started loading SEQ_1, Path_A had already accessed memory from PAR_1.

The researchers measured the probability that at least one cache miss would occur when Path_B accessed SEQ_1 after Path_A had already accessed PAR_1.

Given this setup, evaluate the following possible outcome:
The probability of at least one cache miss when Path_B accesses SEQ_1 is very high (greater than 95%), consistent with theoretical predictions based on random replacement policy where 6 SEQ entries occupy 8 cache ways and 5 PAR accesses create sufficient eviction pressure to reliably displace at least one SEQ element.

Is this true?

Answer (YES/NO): YES